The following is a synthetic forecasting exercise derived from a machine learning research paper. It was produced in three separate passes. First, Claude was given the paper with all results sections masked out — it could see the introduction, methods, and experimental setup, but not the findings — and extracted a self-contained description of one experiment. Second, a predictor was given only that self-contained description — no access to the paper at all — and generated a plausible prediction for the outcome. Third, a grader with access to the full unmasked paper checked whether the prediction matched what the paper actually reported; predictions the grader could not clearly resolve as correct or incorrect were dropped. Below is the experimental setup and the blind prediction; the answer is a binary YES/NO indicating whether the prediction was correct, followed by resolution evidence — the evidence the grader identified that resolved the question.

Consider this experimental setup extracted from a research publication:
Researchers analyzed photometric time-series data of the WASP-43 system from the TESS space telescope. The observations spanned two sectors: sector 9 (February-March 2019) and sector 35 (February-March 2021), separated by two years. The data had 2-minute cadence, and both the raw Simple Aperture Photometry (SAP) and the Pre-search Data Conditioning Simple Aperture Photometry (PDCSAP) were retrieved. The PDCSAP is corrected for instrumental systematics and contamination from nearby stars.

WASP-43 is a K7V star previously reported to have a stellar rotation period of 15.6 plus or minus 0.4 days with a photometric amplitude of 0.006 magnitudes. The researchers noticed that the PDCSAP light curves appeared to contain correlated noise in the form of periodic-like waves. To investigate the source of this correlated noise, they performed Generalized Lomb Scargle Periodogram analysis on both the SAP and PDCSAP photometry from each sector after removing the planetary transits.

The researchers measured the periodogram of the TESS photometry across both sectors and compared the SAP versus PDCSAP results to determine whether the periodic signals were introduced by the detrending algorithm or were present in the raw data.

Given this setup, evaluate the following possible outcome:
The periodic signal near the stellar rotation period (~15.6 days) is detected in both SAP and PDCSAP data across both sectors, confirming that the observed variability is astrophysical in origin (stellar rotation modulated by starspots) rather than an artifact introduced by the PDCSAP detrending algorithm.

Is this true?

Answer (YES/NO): NO